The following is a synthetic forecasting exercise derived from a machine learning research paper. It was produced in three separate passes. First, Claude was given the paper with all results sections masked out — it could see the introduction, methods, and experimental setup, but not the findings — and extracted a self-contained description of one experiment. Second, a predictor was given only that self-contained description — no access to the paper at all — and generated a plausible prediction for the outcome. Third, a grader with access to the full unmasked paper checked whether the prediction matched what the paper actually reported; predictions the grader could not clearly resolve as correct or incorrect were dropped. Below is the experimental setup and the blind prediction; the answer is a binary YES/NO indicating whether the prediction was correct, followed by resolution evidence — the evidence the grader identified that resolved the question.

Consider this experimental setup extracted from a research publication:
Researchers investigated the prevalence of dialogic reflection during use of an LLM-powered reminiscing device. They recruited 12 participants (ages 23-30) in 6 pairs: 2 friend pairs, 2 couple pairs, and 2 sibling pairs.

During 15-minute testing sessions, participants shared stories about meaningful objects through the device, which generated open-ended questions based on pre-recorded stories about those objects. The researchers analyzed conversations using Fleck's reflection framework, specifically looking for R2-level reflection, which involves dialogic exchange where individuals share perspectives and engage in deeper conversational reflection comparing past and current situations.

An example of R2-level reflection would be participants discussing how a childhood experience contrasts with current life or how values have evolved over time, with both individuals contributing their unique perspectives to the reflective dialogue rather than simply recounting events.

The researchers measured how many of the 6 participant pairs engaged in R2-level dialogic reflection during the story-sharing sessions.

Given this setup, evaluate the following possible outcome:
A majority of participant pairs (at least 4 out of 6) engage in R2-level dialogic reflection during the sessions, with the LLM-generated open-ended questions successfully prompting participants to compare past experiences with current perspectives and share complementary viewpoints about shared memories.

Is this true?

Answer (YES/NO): NO